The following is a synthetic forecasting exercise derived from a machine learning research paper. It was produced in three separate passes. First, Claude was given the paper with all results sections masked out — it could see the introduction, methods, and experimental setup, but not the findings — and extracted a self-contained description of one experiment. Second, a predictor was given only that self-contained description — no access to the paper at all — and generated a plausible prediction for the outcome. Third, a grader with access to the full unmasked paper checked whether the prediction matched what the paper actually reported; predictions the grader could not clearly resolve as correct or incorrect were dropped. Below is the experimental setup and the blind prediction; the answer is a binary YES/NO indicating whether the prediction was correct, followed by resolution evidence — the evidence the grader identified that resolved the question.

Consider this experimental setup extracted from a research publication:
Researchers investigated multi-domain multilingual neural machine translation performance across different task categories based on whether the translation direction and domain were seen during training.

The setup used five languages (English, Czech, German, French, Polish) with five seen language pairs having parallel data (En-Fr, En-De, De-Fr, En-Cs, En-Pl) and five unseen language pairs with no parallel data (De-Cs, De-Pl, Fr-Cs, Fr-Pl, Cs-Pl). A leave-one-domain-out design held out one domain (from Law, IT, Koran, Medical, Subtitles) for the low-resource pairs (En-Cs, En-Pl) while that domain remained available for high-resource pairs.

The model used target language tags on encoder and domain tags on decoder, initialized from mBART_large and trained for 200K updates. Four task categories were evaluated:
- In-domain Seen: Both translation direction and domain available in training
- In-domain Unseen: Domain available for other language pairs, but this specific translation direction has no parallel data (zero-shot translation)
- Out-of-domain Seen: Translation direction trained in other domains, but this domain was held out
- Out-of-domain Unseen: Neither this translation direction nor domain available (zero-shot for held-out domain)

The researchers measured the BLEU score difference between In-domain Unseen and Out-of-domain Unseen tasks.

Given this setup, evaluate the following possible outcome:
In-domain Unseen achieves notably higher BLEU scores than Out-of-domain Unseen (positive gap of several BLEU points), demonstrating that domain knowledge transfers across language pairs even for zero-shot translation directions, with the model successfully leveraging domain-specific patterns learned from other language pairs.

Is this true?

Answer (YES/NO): YES